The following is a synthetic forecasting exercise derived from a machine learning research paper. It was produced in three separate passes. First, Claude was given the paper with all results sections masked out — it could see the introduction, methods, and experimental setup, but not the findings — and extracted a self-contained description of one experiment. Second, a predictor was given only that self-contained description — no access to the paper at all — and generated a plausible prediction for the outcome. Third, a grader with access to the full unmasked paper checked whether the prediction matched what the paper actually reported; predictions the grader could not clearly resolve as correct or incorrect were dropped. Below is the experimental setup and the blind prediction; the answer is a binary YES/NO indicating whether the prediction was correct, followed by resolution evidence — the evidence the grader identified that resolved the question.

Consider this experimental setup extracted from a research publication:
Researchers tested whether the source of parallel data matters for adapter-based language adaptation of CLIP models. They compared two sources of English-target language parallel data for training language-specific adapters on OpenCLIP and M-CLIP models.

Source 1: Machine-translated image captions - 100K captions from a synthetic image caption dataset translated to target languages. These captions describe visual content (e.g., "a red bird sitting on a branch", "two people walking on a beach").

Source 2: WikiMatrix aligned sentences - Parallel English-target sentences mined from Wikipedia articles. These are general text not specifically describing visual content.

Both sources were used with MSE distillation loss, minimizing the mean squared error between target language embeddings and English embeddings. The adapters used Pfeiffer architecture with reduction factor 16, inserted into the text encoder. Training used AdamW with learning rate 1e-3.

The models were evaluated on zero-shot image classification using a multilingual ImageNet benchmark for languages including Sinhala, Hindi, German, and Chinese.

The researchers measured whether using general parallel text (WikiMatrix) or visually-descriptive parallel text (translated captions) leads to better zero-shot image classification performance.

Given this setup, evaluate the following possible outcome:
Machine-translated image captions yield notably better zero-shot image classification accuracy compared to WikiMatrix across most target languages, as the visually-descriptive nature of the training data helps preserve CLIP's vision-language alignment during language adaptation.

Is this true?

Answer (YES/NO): YES